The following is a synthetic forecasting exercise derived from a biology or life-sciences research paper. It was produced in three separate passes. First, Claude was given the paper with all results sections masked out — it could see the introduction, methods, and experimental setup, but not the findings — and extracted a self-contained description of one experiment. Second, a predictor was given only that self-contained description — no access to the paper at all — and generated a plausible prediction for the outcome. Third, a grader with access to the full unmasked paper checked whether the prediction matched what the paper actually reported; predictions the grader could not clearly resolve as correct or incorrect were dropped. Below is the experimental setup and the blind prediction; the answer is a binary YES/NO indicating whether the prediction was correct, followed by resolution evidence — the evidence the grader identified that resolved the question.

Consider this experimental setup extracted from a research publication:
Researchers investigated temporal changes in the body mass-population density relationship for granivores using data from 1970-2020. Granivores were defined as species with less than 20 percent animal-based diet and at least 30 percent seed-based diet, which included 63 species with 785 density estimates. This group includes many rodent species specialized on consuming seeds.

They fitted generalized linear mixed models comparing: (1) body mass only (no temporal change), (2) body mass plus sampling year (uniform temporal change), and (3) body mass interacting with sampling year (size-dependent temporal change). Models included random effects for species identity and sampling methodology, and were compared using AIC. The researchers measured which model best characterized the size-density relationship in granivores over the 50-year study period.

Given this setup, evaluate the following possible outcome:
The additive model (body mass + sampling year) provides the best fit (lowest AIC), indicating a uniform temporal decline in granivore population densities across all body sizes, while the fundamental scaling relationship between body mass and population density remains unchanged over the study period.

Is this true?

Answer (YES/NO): NO